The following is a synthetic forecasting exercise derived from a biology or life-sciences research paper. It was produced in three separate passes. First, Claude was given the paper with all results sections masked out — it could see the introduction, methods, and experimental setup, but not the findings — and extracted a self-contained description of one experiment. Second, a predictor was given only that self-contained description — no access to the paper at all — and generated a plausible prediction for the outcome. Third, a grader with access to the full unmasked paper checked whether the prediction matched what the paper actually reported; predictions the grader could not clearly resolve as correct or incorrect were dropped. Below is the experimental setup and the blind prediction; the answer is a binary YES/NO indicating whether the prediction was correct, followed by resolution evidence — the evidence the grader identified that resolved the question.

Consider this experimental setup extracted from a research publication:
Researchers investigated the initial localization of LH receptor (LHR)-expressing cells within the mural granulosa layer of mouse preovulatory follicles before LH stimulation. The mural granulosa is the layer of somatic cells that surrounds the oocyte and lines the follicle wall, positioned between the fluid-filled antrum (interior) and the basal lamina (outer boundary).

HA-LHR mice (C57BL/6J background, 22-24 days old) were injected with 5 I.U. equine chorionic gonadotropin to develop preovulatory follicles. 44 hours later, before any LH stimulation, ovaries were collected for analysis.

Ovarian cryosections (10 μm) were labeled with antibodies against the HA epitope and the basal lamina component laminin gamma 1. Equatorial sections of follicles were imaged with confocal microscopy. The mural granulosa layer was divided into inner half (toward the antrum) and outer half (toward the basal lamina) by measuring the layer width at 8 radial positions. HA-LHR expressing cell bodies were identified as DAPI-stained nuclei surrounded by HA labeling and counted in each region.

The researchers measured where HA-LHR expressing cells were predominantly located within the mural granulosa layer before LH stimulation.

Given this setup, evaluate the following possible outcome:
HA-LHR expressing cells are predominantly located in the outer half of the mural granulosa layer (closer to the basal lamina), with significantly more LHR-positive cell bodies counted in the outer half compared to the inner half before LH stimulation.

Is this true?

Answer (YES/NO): YES